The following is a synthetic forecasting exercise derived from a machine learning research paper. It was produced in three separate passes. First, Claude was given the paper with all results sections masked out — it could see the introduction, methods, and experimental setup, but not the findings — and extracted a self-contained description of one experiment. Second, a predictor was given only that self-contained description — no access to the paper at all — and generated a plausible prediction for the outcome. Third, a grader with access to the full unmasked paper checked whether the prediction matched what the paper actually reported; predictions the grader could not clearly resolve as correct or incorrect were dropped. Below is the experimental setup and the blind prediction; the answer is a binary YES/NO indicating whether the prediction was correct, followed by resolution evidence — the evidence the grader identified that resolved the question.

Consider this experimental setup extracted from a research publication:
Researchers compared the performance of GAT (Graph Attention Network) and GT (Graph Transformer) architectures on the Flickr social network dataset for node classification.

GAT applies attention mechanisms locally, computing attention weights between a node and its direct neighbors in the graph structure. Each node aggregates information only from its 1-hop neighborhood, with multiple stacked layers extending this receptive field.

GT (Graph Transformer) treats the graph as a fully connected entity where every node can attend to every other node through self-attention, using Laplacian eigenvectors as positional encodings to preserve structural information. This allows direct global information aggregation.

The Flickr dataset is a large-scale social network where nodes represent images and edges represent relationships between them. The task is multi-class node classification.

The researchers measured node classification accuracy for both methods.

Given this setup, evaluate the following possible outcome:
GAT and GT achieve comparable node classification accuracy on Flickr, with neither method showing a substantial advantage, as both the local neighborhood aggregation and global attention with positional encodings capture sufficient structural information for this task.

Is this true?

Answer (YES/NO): NO